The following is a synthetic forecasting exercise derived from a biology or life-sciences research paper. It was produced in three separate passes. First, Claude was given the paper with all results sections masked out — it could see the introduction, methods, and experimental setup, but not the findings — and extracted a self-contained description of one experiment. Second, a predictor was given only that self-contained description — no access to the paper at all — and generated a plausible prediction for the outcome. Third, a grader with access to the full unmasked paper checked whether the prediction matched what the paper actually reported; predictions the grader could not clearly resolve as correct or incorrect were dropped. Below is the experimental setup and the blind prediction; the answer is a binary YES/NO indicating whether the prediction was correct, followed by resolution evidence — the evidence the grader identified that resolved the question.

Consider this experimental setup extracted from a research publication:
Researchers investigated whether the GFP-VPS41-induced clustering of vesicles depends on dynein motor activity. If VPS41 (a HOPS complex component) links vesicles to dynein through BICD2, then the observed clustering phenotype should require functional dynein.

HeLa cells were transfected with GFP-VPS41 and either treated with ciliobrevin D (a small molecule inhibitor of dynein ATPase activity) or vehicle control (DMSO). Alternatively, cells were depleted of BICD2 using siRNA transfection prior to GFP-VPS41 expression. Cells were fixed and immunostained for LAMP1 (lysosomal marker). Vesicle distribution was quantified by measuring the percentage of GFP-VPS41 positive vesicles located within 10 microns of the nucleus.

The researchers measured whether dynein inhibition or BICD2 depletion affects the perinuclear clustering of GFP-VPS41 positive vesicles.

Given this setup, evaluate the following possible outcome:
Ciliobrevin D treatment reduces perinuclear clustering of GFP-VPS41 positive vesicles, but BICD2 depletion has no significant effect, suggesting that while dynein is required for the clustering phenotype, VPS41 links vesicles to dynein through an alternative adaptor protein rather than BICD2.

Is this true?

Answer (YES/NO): NO